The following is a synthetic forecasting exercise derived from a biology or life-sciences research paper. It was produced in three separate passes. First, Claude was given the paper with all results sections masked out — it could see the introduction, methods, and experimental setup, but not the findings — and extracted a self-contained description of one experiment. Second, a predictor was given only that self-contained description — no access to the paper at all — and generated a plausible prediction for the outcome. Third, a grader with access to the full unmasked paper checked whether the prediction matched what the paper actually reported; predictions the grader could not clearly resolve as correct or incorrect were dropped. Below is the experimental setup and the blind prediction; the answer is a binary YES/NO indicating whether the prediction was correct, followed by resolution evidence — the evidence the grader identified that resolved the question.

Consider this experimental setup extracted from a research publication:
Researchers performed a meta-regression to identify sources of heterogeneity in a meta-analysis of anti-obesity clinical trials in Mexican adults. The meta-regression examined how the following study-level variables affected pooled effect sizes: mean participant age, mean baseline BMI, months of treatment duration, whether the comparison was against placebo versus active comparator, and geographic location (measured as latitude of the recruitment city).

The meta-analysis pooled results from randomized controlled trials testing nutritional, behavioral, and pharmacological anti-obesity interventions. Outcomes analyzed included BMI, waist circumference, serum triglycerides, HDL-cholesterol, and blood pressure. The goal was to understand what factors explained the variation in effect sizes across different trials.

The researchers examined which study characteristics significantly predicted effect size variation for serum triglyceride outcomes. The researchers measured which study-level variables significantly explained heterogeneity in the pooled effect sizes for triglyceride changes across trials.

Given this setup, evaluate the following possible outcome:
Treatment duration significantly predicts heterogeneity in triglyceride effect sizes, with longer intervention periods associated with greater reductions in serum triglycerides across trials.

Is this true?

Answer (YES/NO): NO